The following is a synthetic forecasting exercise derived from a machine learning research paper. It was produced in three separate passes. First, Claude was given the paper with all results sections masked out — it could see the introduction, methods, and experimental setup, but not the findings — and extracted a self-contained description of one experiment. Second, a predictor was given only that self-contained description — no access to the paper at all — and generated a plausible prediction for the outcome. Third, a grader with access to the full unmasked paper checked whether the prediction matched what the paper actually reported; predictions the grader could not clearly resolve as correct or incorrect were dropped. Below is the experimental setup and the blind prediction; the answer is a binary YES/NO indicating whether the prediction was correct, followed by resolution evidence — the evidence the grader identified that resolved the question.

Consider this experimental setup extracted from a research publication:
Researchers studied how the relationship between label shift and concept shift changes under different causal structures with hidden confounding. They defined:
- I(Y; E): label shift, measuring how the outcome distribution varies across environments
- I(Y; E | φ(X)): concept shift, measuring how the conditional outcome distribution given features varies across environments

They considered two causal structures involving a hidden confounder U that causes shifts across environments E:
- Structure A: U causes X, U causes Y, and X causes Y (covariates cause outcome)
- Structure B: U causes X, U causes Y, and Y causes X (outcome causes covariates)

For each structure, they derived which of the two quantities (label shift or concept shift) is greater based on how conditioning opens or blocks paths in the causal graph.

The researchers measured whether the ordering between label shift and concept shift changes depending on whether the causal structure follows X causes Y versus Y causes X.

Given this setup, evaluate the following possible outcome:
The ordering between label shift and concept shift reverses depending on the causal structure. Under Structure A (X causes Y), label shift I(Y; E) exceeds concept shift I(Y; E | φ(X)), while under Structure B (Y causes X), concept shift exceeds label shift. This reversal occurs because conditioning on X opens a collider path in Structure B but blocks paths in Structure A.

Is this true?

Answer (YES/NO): YES